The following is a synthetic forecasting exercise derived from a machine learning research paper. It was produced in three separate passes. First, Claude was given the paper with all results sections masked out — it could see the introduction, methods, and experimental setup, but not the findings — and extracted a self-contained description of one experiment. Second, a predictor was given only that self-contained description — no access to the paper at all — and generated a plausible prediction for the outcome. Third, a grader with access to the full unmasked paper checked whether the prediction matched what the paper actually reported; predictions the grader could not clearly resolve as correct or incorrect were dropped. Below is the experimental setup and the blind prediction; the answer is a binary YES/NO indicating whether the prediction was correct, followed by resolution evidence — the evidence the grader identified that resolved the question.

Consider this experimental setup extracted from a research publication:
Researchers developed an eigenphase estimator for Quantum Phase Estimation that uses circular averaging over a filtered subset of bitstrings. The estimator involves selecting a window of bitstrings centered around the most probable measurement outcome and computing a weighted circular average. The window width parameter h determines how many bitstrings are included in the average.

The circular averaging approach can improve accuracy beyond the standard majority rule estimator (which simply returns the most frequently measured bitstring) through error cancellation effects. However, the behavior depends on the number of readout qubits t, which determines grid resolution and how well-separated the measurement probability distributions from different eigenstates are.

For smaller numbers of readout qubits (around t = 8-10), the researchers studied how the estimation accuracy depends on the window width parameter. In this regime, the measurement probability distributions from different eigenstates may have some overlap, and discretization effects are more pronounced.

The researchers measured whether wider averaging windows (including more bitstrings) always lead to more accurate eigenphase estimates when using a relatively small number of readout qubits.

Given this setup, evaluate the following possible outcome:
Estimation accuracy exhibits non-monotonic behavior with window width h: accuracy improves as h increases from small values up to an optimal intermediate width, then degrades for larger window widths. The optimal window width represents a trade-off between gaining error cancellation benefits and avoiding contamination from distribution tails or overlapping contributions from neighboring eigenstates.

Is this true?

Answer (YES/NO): NO